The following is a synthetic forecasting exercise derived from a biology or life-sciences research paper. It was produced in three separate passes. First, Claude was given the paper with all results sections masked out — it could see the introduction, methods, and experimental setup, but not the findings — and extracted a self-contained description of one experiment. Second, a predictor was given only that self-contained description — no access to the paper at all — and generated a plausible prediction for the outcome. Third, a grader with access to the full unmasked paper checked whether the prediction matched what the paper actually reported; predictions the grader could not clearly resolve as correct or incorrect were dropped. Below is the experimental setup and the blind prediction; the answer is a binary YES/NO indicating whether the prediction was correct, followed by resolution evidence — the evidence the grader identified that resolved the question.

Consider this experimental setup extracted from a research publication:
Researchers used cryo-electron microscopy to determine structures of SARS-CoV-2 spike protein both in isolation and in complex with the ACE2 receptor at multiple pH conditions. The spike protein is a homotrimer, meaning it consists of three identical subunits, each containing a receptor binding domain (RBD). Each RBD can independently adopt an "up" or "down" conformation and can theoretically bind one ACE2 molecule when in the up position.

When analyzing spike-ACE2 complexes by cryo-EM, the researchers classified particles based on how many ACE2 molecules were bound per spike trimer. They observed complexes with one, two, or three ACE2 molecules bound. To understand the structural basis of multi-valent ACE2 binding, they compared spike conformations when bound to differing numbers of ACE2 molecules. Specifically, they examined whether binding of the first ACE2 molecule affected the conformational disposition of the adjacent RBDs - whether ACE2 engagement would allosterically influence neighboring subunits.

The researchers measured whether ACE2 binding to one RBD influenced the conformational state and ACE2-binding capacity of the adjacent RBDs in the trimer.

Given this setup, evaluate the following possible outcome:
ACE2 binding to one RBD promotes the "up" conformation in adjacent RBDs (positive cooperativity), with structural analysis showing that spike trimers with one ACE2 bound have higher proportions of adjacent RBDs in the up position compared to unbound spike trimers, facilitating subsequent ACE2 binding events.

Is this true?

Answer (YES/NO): NO